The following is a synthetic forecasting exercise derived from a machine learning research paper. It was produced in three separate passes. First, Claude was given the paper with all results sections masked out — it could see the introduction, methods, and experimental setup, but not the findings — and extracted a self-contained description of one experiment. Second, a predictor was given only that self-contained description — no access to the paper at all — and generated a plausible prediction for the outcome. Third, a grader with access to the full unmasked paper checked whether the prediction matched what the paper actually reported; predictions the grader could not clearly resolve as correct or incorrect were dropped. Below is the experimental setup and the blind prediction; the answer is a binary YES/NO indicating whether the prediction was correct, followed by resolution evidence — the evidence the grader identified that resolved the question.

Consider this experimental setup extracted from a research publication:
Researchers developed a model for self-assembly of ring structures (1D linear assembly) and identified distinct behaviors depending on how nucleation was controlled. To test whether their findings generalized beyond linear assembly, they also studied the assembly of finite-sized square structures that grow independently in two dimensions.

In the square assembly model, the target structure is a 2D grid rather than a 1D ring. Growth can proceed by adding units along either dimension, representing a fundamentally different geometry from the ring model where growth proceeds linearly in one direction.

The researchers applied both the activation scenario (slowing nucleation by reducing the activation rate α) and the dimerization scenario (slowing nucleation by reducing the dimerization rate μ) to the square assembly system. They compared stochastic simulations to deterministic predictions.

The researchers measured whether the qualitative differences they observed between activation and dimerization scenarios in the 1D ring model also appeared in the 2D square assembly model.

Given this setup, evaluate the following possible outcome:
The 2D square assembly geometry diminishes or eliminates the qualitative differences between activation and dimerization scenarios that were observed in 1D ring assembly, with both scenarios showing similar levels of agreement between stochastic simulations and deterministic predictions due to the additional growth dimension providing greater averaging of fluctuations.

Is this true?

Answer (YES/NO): NO